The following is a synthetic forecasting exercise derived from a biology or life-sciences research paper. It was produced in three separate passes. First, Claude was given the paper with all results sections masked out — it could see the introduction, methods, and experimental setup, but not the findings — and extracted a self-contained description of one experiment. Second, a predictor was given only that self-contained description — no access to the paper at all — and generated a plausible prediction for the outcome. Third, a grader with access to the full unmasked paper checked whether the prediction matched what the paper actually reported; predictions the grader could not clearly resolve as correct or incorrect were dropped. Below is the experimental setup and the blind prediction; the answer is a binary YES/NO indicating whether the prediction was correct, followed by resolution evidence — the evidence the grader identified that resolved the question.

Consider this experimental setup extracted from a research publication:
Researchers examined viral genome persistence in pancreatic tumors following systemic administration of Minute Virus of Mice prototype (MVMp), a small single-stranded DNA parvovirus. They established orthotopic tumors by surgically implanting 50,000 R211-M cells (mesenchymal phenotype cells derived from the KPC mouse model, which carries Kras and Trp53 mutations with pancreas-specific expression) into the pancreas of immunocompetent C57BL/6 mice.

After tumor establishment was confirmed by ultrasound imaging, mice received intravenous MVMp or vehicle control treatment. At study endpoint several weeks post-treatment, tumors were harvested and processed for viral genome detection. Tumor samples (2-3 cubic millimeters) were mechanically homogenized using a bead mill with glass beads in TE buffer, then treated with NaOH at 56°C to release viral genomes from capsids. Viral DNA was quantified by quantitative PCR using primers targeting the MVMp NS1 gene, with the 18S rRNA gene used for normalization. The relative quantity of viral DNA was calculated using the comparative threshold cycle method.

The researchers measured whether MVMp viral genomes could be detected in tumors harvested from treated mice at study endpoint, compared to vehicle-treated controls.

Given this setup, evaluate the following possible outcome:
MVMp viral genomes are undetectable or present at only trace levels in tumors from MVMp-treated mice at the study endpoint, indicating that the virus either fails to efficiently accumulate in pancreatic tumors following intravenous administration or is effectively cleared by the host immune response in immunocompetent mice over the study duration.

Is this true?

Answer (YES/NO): YES